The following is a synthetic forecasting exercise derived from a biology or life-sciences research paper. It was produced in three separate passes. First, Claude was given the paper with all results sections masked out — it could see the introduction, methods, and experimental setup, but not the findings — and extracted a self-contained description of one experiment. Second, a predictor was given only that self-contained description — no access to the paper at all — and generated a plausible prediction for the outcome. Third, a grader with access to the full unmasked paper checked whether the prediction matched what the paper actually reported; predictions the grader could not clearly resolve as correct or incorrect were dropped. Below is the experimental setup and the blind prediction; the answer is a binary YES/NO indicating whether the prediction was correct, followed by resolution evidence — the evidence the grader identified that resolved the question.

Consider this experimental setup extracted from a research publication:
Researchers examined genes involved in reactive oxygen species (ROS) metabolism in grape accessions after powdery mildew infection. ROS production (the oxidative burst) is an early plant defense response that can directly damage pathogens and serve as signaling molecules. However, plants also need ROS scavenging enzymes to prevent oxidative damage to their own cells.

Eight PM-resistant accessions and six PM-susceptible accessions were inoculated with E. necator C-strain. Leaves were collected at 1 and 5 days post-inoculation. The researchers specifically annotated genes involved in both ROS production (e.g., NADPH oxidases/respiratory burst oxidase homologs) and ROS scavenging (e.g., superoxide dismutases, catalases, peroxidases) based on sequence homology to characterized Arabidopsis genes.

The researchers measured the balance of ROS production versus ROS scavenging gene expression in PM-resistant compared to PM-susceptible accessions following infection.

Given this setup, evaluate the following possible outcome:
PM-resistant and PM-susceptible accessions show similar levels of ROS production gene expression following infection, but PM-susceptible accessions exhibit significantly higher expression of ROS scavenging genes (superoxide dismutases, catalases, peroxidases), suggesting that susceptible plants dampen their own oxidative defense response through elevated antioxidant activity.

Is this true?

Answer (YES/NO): NO